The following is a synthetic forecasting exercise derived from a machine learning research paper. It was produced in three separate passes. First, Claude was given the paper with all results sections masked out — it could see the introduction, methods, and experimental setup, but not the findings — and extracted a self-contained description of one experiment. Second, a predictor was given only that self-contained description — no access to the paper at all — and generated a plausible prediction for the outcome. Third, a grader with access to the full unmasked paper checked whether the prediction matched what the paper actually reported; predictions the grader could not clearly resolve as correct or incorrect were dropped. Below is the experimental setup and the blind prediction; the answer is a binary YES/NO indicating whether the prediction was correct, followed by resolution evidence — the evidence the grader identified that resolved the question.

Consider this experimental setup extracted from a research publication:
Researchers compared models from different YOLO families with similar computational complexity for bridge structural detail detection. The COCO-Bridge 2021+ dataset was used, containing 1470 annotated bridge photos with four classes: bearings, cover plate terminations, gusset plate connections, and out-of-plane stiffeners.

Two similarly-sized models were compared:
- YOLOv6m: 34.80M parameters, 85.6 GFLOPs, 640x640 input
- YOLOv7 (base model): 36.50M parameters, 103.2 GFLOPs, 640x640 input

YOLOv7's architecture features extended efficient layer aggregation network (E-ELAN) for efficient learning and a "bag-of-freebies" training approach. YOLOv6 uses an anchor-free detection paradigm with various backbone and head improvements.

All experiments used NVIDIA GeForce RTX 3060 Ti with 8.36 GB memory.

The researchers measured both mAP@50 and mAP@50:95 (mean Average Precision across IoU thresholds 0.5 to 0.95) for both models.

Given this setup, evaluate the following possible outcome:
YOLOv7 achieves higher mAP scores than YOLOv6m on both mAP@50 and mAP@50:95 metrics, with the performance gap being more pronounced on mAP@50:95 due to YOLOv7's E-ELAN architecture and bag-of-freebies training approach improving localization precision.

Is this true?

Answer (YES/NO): NO